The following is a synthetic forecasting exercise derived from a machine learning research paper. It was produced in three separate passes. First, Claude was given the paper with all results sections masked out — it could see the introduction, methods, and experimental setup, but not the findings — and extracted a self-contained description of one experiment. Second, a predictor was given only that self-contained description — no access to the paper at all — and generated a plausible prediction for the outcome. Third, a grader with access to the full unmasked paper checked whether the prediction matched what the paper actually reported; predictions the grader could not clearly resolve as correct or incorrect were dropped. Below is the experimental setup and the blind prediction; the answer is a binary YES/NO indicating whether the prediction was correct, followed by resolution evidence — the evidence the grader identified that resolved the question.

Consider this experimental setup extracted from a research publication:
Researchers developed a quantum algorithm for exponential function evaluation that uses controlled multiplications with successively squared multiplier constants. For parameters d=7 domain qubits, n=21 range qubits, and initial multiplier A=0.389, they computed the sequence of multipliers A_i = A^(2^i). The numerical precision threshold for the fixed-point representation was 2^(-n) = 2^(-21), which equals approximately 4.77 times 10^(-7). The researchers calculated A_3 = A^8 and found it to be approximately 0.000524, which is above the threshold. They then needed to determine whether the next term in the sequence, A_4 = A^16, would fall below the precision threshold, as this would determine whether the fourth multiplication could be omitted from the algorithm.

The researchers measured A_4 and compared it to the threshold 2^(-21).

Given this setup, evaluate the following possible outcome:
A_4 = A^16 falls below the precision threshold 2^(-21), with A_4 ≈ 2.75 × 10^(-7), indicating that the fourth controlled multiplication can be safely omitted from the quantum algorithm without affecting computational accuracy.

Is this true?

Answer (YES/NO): YES